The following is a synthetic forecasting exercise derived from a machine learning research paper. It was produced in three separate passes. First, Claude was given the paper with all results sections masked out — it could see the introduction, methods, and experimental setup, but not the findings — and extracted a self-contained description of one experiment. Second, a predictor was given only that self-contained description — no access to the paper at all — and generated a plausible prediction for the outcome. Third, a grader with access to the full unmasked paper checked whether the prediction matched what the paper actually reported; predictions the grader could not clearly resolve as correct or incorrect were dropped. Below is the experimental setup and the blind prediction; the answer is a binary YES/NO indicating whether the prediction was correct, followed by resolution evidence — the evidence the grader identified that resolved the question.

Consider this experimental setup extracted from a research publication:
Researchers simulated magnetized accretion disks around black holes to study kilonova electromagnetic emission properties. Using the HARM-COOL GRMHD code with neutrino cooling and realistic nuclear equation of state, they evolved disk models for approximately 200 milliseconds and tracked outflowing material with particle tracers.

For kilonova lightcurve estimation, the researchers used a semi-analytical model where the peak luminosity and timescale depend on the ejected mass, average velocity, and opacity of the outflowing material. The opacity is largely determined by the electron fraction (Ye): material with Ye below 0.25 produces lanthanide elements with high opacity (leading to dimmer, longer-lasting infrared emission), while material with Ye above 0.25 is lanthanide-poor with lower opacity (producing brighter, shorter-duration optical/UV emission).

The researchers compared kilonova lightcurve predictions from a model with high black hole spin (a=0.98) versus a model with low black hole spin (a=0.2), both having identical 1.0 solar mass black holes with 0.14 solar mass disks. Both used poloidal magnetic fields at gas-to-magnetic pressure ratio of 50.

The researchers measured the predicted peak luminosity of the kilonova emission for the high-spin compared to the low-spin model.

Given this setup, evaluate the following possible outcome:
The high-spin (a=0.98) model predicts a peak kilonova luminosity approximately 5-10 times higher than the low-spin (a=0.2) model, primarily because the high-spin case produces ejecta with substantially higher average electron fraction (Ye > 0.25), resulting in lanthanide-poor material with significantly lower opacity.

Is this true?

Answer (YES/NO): NO